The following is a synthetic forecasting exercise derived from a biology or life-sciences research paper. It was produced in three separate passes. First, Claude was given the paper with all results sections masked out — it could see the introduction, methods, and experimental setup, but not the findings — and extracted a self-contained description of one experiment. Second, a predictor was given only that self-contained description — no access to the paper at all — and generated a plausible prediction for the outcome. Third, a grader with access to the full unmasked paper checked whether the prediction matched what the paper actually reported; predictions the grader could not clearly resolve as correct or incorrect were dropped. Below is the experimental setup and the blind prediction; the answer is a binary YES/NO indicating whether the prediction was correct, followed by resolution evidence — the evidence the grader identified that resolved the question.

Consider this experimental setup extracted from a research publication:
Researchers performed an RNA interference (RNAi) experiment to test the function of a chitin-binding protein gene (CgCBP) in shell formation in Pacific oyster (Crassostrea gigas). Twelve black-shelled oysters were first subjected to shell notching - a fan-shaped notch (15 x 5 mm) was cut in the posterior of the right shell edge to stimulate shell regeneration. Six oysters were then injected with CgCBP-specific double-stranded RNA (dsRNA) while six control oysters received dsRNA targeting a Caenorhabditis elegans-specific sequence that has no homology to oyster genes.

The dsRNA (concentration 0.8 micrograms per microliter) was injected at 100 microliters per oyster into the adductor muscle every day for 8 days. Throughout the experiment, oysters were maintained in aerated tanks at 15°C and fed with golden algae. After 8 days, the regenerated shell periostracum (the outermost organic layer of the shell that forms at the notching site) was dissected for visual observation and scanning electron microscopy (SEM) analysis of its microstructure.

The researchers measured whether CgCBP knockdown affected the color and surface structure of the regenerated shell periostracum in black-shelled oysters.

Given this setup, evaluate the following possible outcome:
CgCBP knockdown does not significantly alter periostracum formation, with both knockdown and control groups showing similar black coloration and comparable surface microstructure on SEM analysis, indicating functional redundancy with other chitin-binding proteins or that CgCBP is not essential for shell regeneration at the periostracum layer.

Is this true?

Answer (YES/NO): NO